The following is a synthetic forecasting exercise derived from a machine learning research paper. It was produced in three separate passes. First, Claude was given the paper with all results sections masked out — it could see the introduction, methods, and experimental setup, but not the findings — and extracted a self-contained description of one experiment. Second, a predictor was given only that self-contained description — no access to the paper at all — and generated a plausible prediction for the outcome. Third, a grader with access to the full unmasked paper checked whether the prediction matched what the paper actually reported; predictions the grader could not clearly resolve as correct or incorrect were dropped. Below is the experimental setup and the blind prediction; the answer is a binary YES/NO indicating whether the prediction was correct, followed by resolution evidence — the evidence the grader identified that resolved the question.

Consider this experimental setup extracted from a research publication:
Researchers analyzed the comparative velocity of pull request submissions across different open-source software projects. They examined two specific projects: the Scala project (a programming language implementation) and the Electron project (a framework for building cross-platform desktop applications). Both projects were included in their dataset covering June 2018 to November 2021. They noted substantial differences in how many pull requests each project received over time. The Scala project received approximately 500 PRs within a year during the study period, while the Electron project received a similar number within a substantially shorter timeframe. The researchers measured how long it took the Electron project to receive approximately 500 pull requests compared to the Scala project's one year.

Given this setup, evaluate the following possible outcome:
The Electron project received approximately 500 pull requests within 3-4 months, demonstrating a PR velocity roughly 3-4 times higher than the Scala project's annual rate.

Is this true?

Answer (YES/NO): NO